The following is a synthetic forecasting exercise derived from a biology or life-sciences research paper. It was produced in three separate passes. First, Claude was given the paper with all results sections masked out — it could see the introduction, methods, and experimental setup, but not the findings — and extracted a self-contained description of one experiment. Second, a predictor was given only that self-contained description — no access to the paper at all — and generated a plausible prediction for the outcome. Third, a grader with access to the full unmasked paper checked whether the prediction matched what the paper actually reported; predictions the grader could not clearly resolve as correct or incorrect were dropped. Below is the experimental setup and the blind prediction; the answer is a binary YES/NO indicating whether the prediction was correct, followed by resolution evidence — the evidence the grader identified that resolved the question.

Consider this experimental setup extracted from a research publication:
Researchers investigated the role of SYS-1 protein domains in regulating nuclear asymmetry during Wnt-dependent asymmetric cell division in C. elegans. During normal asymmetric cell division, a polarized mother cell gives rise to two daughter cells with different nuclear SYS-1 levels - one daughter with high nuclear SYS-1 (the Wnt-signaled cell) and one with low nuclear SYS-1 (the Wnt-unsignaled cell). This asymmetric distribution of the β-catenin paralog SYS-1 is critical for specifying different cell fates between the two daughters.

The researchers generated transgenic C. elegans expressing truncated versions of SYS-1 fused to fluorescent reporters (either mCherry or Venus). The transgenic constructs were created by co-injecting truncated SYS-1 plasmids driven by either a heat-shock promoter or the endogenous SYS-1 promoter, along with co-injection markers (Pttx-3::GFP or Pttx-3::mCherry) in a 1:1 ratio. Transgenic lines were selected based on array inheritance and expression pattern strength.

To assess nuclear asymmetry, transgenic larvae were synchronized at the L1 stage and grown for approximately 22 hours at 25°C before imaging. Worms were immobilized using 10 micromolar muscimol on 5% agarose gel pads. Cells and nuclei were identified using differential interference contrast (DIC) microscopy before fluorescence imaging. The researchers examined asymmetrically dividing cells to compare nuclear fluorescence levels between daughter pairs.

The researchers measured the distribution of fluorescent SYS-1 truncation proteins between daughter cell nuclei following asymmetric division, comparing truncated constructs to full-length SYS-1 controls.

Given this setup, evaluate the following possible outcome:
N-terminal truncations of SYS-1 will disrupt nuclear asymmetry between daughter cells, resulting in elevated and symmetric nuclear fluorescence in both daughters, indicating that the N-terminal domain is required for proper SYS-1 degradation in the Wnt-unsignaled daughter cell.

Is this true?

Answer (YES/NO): NO